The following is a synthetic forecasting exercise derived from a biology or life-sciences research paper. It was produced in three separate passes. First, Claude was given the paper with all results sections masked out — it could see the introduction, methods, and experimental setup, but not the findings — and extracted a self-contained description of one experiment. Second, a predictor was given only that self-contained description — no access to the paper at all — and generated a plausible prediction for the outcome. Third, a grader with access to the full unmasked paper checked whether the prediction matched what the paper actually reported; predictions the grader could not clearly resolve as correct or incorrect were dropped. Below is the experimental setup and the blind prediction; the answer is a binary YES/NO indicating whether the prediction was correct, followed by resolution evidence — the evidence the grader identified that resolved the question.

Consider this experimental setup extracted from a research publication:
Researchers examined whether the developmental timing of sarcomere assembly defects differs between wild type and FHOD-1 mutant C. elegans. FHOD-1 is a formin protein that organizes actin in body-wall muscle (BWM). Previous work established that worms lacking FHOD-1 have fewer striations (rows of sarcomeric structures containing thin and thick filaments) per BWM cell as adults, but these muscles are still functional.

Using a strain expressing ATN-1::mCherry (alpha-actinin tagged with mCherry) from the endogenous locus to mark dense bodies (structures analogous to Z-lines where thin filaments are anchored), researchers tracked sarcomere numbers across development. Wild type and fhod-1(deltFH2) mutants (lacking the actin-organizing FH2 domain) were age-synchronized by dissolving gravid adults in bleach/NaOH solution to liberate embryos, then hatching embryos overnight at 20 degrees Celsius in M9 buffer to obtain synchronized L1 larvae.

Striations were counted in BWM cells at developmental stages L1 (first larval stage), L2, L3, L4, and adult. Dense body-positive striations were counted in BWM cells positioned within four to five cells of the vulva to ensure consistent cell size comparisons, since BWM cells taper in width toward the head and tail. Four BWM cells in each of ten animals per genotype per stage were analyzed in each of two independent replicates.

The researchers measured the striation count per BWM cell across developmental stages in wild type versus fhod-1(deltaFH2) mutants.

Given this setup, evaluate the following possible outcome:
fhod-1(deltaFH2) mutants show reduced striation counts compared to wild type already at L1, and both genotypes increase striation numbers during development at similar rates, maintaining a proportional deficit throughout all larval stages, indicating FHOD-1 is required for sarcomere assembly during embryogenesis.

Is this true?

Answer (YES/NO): NO